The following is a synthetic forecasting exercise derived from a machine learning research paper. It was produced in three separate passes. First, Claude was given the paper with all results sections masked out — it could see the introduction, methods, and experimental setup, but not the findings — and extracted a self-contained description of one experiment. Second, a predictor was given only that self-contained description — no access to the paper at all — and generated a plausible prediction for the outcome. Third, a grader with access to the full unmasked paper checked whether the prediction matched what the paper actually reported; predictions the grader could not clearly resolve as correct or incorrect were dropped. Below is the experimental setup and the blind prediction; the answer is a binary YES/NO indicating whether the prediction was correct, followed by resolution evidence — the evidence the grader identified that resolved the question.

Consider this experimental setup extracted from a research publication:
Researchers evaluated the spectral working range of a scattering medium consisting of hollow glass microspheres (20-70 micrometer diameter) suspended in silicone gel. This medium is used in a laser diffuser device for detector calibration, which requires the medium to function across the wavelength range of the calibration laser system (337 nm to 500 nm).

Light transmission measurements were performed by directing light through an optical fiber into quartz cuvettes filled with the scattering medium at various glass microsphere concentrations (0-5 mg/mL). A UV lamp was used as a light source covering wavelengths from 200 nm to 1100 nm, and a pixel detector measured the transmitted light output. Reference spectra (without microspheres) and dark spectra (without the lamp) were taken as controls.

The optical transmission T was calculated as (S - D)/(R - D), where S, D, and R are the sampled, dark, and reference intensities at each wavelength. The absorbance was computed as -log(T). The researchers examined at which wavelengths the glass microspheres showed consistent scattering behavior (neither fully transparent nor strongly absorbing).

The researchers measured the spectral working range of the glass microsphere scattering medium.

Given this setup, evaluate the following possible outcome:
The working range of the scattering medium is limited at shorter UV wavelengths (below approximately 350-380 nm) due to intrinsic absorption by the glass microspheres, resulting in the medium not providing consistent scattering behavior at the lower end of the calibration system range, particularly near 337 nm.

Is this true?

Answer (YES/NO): NO